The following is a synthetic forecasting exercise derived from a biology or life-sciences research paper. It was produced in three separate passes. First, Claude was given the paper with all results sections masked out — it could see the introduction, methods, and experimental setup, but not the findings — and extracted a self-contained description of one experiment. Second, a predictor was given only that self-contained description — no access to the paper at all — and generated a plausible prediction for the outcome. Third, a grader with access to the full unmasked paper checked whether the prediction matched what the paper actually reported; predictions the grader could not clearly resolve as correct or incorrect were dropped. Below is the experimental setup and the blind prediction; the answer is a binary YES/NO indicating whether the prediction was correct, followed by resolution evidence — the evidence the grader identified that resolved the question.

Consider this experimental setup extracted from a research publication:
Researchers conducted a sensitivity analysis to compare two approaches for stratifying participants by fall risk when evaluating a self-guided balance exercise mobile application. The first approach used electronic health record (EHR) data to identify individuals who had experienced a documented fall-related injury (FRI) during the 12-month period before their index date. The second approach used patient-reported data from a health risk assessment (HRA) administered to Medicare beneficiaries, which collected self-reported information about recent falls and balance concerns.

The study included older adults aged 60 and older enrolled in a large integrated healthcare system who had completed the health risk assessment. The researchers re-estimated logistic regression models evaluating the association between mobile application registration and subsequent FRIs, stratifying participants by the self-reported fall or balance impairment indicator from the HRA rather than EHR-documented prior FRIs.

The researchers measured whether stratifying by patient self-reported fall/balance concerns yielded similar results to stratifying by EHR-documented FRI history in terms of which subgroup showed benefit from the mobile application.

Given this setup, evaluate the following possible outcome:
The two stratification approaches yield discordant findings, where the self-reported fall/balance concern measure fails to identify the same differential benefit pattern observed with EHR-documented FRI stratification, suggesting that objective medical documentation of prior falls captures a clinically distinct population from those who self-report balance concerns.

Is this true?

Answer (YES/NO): YES